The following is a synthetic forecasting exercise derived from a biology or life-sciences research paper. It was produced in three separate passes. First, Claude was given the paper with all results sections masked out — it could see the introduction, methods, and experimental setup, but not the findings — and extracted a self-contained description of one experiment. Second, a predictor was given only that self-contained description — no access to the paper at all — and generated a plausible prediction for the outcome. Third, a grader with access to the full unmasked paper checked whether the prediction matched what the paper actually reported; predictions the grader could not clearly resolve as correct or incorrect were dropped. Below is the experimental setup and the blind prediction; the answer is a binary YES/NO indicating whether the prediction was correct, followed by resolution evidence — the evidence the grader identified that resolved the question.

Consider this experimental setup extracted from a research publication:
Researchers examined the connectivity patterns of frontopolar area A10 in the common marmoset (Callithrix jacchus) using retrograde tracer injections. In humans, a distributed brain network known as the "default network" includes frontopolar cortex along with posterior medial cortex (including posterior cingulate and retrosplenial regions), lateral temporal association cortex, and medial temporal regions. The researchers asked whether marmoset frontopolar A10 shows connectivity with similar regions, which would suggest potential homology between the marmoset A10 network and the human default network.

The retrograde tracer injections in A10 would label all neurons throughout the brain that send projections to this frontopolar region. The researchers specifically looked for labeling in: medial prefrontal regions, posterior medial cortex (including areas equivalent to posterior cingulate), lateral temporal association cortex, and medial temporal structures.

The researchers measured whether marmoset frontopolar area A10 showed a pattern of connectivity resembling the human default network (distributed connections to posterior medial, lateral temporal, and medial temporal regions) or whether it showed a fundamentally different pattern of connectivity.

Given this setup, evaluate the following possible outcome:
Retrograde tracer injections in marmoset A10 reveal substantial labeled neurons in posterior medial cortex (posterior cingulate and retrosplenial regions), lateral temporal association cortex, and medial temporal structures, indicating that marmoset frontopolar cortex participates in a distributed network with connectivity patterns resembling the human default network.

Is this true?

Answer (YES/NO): YES